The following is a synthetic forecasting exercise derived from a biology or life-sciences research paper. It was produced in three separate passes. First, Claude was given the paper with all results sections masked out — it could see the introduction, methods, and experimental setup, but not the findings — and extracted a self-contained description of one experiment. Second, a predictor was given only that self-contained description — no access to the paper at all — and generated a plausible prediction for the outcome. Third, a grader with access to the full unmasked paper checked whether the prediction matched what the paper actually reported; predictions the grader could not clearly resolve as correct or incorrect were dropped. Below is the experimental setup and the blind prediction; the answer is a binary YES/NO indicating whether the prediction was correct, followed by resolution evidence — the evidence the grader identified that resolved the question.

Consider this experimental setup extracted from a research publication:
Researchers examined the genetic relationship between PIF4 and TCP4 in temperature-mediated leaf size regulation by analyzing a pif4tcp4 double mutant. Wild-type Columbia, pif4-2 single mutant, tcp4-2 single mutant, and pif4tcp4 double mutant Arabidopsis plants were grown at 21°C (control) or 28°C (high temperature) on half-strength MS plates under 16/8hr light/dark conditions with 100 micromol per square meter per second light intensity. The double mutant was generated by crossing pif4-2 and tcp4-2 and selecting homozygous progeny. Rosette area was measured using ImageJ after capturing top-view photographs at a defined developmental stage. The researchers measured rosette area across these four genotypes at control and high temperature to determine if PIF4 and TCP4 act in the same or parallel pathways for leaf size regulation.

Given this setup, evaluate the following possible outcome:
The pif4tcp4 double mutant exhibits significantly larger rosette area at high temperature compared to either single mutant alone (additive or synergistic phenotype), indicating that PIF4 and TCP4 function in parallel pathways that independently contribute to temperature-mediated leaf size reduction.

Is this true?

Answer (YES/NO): NO